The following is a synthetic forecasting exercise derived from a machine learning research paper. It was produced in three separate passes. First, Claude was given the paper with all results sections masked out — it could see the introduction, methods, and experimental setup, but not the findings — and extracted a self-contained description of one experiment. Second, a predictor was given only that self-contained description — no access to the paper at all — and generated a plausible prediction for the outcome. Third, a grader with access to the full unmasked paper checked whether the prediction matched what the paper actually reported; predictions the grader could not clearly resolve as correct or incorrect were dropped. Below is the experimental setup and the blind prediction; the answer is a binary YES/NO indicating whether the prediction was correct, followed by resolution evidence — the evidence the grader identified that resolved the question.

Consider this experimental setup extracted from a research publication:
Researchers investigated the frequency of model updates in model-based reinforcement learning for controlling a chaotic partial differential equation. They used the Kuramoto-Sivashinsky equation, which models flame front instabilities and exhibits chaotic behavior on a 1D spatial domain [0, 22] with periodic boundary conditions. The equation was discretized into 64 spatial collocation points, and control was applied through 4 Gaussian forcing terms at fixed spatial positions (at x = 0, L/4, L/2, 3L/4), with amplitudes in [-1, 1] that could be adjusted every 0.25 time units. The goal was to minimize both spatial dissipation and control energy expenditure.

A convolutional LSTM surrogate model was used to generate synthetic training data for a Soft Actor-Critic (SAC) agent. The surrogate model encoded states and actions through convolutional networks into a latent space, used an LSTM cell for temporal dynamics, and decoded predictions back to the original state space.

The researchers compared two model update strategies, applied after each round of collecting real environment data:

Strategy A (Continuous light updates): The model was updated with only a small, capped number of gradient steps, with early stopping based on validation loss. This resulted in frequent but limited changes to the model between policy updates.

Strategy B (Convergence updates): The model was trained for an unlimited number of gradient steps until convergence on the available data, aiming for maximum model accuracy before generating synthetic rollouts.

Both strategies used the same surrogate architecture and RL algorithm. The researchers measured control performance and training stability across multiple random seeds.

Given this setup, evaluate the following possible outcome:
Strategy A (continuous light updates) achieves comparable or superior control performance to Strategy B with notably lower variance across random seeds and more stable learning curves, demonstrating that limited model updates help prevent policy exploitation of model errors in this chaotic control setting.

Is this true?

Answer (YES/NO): YES